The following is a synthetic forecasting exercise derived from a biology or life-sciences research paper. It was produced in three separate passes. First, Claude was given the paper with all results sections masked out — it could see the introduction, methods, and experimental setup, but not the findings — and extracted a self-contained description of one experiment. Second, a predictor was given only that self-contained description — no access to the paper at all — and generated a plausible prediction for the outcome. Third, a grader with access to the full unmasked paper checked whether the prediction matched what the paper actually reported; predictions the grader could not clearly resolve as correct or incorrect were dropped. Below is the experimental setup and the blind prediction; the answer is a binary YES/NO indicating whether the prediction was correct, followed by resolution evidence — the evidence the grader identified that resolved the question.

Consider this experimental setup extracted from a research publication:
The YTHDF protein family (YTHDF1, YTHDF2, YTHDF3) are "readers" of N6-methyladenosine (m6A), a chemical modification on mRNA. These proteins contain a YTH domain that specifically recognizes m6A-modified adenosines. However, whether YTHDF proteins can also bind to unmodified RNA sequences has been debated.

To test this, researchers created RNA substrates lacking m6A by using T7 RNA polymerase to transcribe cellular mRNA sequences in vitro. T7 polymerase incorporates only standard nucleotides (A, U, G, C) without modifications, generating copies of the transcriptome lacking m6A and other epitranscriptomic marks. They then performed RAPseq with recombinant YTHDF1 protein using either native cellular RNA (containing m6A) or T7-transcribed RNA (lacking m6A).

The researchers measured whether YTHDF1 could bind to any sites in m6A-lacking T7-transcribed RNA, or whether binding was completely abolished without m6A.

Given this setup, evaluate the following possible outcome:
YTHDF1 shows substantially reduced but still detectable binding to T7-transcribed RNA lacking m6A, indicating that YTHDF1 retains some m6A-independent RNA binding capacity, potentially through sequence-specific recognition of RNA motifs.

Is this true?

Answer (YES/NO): YES